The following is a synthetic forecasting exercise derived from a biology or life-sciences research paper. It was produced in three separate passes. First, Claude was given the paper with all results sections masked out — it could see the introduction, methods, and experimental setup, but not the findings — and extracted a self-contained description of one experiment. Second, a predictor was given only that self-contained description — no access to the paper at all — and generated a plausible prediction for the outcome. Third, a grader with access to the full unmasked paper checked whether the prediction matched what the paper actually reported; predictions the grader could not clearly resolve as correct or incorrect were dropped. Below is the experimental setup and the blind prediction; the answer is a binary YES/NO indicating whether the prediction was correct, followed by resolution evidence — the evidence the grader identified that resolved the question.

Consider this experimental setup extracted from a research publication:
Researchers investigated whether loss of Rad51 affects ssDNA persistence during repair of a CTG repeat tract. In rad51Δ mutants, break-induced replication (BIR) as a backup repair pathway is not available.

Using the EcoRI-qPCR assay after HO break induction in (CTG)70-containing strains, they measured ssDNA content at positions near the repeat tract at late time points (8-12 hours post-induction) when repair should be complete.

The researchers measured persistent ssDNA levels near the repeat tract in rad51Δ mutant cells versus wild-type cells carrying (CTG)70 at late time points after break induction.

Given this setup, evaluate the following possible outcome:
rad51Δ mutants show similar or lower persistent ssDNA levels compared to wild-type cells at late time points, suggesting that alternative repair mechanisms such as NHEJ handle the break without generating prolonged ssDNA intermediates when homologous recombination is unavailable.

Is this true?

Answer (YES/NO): NO